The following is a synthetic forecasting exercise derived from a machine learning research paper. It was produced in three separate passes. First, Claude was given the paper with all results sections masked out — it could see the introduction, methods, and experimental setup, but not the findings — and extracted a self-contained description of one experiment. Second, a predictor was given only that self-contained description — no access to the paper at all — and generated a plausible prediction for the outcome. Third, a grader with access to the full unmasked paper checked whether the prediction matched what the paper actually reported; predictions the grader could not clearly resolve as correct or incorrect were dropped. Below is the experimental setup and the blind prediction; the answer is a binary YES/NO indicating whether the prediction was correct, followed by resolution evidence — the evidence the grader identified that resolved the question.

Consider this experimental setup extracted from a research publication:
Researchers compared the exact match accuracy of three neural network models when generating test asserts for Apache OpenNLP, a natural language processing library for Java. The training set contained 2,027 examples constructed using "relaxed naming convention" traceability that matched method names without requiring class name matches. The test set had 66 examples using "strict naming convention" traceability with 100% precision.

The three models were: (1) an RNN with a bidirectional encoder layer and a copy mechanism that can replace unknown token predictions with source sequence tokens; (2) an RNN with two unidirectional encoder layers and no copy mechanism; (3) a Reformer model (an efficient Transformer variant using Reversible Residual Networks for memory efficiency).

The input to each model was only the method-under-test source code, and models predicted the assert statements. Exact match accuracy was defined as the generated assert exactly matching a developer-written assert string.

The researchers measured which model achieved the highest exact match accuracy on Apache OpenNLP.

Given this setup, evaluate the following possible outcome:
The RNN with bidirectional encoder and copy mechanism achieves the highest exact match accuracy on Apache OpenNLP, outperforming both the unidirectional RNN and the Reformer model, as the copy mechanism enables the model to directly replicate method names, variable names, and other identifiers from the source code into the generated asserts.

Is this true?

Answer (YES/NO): YES